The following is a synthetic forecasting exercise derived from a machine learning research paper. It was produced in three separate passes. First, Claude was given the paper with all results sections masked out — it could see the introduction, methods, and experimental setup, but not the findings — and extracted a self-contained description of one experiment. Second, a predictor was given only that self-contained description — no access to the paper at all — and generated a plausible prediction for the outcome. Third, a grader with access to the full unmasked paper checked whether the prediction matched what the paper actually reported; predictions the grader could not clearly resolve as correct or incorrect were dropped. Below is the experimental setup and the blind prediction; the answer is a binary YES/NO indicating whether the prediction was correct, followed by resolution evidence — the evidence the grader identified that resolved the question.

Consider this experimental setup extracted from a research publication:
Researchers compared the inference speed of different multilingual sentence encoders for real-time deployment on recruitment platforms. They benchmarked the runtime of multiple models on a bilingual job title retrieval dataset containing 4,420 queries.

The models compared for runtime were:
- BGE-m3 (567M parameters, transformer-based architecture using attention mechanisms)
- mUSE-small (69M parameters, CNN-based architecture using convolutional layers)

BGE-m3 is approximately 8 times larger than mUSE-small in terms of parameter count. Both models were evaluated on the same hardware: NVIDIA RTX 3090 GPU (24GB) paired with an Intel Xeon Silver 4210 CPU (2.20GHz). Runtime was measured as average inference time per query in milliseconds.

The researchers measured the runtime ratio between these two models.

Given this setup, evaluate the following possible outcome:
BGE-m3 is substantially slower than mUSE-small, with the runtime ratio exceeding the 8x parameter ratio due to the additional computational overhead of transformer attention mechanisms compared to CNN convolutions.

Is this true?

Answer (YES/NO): NO